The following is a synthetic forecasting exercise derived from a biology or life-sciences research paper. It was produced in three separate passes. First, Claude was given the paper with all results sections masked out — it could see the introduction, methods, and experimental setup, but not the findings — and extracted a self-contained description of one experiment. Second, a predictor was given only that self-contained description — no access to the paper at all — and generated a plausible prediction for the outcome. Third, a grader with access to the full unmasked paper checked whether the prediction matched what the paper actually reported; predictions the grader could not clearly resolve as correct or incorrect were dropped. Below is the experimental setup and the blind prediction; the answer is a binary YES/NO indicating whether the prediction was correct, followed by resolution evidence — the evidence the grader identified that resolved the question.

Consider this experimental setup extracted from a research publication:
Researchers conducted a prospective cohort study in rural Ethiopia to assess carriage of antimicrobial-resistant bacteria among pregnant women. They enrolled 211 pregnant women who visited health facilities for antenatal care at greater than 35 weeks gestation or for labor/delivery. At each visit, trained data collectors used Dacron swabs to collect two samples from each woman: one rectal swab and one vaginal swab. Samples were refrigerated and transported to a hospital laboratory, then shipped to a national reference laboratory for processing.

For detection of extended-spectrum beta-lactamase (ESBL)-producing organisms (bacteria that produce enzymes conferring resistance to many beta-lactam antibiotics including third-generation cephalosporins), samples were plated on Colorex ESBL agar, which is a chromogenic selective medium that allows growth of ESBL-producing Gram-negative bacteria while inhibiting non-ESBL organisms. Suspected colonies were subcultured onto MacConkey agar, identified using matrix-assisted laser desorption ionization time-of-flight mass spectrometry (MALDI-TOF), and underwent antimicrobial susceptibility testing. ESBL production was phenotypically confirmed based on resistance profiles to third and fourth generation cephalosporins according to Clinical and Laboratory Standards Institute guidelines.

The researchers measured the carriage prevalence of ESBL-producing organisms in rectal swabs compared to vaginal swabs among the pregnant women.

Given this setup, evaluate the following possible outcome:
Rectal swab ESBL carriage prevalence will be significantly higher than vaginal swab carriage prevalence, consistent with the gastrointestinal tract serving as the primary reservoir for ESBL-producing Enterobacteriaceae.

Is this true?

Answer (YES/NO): YES